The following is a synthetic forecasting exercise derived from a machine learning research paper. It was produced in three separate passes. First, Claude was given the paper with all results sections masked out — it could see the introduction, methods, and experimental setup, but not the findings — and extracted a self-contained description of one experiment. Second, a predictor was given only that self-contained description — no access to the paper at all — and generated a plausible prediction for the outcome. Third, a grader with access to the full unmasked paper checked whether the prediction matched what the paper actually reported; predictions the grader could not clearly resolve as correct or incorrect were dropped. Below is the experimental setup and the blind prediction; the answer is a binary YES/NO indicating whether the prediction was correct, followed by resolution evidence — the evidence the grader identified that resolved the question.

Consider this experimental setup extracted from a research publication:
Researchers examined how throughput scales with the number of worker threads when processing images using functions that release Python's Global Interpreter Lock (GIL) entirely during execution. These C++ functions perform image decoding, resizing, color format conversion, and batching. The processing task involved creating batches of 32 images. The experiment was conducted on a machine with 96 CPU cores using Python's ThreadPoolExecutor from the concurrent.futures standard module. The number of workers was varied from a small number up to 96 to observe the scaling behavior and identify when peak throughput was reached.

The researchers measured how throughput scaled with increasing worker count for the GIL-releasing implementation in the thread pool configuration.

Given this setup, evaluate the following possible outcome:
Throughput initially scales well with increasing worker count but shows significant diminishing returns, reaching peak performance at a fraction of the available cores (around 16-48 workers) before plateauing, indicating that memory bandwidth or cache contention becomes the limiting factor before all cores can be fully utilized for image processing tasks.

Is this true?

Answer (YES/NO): NO